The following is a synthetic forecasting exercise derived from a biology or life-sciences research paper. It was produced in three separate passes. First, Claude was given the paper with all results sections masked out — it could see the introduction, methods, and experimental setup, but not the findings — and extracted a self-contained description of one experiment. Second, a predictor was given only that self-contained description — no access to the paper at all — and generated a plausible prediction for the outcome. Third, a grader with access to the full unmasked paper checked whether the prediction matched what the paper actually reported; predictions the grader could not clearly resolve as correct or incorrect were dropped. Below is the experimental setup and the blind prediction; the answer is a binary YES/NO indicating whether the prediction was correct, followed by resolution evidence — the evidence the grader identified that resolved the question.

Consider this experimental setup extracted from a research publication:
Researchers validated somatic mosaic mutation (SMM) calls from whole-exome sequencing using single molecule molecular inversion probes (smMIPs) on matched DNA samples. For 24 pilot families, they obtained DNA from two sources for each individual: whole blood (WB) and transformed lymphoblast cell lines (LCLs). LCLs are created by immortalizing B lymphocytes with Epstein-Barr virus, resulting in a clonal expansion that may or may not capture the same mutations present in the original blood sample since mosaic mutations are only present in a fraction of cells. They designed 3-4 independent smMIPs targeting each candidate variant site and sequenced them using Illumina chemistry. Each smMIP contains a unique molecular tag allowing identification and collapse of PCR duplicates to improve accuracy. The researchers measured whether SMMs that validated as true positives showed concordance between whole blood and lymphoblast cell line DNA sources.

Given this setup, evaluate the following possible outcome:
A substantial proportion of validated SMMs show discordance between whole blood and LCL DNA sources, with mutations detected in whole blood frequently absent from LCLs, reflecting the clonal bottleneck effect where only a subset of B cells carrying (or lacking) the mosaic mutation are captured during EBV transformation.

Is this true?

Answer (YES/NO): NO